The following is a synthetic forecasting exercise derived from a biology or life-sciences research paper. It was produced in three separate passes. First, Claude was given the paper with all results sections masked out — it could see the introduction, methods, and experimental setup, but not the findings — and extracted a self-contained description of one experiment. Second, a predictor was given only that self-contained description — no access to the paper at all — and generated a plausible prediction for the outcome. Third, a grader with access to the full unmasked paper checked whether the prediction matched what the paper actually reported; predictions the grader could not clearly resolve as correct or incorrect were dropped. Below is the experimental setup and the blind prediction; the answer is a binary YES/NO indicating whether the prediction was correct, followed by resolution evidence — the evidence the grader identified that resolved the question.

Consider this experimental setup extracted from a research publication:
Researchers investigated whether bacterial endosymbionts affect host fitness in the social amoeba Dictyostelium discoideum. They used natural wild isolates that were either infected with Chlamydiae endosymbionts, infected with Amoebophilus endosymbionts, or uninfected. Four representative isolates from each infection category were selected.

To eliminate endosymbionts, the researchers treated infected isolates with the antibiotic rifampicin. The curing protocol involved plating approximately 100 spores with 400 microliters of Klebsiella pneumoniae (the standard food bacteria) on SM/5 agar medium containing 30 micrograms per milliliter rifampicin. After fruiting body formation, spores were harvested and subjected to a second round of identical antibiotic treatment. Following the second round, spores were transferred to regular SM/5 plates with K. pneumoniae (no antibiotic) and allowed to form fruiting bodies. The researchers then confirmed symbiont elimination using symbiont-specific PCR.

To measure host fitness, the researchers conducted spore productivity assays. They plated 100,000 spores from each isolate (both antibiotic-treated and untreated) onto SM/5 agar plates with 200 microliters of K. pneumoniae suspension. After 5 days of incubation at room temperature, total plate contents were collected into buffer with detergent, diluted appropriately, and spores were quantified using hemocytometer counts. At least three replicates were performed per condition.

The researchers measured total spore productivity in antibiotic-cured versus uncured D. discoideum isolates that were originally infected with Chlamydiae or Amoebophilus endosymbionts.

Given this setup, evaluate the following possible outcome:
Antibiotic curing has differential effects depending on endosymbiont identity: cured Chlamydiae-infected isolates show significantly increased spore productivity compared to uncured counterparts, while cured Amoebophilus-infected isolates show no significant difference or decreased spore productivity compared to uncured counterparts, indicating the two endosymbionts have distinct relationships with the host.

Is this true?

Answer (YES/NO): NO